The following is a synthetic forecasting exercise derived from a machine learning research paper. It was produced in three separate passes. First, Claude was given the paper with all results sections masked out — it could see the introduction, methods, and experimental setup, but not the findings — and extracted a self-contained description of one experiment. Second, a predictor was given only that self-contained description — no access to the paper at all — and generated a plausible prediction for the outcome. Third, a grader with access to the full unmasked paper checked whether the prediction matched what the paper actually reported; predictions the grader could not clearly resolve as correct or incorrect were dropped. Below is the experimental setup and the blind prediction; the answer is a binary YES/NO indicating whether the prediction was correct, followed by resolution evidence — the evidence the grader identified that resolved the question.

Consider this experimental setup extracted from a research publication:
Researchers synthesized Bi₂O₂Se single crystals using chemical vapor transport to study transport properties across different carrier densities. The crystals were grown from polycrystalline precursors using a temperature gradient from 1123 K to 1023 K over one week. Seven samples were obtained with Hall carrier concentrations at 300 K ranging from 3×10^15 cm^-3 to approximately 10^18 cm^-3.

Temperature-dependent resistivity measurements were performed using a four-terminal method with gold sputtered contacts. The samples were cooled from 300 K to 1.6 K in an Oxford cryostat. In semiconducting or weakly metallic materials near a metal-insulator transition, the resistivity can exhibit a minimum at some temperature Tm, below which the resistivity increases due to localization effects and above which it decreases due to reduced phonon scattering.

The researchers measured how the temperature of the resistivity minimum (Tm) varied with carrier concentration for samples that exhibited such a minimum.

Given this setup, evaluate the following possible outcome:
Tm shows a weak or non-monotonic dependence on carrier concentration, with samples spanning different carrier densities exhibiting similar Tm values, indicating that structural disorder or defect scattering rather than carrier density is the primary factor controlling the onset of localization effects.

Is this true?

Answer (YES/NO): NO